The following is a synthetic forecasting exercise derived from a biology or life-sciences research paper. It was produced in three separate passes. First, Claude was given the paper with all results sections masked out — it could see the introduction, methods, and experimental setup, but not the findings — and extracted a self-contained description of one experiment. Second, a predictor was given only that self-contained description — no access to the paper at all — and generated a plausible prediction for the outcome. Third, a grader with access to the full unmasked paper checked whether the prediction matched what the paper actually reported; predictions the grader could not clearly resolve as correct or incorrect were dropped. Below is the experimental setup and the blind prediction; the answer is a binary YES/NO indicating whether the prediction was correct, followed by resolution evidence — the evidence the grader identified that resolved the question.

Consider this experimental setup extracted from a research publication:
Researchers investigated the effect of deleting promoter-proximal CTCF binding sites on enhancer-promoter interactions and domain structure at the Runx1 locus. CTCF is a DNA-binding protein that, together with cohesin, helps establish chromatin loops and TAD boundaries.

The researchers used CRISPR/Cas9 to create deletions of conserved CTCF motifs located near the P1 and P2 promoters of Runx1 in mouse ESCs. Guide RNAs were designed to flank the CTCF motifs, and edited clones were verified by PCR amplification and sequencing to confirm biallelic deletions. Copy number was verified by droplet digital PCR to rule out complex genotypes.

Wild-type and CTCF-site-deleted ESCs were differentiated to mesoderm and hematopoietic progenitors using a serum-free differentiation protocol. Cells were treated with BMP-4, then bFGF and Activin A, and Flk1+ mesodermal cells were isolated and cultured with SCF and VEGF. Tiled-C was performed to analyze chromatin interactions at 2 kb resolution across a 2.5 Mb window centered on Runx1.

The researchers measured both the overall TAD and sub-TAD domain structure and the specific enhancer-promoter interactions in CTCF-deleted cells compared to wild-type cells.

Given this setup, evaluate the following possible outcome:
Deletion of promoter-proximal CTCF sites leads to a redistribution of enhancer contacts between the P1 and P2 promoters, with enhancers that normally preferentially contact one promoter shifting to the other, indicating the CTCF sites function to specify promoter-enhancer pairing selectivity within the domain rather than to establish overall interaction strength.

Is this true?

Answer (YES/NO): NO